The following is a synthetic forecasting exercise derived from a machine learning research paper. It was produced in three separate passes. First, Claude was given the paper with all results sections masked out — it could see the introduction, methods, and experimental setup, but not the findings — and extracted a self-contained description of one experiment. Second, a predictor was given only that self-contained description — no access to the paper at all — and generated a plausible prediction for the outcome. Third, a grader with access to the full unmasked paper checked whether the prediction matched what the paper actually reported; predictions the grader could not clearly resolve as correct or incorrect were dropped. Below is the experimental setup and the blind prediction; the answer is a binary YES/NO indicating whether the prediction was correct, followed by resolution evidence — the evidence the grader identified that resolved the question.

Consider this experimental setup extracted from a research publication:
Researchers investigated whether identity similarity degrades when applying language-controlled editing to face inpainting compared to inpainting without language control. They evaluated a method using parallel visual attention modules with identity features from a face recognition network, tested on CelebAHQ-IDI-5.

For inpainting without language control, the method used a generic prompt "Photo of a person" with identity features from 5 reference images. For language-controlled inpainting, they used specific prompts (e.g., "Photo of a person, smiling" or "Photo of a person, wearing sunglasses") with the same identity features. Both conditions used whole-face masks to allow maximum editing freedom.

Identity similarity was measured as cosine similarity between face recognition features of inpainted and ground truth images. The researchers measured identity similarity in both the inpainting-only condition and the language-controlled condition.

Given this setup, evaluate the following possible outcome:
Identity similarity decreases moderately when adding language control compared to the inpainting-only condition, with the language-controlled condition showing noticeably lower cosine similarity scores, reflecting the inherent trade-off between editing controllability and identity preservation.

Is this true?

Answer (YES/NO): YES